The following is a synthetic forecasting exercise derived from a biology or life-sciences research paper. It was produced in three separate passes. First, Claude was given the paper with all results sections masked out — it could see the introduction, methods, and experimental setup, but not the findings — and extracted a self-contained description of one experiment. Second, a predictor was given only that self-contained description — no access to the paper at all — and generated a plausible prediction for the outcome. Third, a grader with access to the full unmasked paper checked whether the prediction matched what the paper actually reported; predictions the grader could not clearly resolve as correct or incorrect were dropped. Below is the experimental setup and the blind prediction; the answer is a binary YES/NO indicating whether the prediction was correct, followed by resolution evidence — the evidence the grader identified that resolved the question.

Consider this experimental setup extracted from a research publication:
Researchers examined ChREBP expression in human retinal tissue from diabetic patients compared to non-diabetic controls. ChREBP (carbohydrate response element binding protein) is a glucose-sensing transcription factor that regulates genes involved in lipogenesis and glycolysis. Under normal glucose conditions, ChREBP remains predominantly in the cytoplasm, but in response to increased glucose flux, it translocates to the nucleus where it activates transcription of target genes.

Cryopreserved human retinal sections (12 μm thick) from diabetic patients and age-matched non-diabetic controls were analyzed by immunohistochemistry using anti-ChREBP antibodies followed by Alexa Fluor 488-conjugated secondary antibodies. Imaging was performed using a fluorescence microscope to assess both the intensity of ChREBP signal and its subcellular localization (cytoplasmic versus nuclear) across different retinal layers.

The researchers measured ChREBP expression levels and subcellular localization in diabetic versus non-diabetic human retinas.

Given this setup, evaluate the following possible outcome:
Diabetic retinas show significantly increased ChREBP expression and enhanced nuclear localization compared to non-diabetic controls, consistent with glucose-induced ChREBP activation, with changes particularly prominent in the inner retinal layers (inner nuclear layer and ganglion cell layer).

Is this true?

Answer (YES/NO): NO